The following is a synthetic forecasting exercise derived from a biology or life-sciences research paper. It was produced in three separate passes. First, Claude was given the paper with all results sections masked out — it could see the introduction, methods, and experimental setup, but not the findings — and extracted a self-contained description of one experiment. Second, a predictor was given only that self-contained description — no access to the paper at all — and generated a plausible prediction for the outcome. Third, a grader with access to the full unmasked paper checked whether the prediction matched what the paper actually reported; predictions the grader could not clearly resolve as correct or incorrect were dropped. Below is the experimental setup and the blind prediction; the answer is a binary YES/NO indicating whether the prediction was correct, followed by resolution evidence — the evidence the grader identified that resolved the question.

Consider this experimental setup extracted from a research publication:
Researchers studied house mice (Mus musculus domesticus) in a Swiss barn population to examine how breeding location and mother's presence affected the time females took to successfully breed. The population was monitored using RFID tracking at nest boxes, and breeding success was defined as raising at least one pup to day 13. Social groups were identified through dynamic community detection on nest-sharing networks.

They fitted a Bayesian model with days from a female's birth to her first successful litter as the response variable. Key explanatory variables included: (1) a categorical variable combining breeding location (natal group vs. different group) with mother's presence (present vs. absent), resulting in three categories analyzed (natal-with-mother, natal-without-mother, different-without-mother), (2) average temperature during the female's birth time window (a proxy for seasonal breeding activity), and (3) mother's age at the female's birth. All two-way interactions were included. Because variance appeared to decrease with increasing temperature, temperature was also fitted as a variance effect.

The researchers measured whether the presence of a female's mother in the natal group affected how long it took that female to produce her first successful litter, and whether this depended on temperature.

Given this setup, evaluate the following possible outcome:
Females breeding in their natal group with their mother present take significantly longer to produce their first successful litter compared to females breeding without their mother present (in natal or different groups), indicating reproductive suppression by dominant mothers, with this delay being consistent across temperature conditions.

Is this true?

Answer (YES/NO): NO